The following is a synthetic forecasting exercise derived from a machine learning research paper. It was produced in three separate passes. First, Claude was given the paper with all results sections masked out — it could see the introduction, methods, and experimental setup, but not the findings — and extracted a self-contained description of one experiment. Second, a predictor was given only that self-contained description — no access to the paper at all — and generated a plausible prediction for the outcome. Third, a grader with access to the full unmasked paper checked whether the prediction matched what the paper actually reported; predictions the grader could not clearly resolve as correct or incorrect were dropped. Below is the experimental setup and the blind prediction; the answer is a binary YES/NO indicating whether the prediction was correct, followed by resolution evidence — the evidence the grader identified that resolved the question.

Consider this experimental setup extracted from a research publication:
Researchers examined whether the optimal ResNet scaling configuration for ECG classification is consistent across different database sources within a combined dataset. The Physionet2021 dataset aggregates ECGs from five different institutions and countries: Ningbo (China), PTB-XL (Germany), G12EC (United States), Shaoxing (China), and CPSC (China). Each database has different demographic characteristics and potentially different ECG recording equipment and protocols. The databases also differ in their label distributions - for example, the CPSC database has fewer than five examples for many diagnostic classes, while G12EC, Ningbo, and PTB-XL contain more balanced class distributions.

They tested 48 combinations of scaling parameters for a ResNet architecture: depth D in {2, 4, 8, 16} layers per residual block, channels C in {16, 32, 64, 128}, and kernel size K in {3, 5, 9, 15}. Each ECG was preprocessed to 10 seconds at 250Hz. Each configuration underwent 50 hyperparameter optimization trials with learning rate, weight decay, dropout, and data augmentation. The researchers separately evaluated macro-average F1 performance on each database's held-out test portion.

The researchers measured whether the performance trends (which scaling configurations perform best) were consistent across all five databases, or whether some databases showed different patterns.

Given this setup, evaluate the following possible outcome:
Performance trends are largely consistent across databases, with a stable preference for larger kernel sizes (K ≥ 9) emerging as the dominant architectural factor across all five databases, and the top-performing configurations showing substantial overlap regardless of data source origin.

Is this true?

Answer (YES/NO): NO